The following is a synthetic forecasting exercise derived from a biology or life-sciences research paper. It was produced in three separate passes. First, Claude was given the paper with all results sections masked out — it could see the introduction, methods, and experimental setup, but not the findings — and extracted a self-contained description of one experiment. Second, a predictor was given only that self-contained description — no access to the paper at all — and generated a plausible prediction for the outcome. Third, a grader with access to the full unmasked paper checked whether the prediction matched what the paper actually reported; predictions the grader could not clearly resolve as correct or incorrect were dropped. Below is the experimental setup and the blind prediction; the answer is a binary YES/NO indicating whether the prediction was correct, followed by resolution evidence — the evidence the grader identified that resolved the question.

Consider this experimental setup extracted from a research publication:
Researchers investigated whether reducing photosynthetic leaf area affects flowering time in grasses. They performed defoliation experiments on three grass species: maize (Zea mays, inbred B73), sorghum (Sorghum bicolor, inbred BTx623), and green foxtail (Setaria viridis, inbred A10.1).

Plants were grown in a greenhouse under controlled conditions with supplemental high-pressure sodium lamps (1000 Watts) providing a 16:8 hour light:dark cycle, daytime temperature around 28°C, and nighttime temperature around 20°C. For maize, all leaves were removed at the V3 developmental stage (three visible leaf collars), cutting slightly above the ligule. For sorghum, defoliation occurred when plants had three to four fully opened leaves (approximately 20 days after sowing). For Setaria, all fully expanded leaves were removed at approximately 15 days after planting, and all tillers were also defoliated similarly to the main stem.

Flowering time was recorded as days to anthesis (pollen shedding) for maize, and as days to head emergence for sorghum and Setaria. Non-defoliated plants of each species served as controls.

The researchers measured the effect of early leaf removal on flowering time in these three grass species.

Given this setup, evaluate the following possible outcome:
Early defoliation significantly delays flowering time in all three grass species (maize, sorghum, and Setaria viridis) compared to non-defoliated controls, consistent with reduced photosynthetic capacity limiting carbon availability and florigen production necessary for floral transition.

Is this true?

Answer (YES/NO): YES